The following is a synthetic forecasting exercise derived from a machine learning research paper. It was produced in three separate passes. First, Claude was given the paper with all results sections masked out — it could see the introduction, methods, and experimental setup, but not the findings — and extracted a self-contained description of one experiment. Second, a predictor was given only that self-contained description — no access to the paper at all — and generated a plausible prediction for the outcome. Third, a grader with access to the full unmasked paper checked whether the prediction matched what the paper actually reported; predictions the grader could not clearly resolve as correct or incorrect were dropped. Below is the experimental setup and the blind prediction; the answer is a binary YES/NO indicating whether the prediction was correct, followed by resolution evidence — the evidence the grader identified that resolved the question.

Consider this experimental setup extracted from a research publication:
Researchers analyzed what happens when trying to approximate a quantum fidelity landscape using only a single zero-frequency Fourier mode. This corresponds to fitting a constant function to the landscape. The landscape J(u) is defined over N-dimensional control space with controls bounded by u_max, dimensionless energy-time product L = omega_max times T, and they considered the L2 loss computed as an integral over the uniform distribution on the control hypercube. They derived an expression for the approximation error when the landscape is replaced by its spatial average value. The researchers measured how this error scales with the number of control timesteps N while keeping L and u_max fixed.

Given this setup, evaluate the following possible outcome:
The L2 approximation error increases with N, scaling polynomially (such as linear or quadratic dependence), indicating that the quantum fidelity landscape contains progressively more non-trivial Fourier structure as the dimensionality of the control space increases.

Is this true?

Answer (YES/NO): NO